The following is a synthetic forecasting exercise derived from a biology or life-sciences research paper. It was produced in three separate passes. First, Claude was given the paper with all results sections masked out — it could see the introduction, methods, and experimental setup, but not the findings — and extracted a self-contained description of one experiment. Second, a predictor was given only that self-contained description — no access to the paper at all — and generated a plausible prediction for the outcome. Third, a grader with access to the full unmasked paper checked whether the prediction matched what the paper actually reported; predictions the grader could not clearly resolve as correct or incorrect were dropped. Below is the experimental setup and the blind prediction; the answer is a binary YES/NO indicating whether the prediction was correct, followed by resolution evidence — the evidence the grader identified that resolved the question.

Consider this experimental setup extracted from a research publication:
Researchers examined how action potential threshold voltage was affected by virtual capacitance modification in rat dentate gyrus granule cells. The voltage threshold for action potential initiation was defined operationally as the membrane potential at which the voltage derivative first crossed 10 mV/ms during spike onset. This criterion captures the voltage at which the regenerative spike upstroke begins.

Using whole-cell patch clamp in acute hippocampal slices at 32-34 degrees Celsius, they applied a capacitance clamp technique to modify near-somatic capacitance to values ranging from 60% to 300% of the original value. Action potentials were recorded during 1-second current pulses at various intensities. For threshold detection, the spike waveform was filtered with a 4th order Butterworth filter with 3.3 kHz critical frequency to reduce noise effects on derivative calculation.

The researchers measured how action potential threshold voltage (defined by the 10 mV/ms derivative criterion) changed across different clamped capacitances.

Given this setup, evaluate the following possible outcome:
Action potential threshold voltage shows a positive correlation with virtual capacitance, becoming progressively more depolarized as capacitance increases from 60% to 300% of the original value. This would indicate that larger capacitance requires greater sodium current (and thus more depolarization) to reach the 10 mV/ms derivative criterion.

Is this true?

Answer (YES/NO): NO